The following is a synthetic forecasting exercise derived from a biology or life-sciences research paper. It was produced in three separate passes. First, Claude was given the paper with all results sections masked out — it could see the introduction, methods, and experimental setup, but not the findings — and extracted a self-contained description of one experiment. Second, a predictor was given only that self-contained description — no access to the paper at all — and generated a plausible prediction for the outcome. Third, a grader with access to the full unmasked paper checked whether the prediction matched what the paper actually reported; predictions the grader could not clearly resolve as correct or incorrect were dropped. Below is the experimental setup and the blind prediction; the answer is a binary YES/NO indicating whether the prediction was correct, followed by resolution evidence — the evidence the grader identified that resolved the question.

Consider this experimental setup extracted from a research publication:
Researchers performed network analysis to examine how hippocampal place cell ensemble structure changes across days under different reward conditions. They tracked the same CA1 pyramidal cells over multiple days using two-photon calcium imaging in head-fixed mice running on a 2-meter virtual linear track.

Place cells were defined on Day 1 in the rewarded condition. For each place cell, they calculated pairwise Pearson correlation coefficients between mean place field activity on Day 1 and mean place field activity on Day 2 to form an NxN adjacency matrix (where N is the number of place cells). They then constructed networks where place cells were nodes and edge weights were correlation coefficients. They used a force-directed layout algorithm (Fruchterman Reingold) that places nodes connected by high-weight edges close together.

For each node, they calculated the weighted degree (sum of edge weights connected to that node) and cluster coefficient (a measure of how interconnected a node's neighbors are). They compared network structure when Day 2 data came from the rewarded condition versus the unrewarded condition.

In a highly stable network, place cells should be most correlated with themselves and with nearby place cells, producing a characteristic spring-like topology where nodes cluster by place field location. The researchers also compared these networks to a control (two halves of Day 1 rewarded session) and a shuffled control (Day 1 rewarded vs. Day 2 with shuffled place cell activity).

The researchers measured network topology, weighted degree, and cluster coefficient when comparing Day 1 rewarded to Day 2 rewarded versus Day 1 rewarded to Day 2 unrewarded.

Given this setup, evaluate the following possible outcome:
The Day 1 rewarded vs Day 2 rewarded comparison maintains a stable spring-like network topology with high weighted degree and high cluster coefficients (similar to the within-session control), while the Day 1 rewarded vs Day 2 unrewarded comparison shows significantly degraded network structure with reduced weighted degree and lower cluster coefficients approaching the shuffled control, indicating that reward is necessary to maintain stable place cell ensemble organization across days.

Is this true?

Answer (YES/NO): NO